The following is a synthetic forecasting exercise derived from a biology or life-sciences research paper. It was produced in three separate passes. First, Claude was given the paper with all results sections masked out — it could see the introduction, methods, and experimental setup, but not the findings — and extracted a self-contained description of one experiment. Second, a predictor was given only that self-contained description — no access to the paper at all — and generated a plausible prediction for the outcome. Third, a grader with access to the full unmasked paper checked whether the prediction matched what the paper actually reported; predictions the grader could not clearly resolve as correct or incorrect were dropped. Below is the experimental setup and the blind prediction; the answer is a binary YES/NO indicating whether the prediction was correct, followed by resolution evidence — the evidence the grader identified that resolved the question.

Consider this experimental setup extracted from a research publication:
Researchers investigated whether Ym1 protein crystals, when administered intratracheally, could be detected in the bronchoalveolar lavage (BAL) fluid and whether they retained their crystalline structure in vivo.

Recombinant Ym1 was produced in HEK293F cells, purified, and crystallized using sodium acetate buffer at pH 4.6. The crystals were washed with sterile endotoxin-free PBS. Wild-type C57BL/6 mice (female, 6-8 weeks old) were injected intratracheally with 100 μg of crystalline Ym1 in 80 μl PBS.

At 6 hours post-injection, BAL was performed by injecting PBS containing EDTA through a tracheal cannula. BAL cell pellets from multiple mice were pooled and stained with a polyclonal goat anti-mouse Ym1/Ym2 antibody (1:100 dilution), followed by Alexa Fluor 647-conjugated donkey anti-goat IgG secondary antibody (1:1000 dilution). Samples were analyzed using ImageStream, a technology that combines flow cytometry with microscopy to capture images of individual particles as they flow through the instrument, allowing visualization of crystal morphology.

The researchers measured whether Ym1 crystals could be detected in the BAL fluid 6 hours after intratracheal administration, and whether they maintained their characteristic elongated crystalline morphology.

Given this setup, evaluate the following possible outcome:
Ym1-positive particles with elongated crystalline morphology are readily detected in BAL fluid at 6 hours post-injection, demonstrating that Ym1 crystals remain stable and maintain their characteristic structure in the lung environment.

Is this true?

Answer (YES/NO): YES